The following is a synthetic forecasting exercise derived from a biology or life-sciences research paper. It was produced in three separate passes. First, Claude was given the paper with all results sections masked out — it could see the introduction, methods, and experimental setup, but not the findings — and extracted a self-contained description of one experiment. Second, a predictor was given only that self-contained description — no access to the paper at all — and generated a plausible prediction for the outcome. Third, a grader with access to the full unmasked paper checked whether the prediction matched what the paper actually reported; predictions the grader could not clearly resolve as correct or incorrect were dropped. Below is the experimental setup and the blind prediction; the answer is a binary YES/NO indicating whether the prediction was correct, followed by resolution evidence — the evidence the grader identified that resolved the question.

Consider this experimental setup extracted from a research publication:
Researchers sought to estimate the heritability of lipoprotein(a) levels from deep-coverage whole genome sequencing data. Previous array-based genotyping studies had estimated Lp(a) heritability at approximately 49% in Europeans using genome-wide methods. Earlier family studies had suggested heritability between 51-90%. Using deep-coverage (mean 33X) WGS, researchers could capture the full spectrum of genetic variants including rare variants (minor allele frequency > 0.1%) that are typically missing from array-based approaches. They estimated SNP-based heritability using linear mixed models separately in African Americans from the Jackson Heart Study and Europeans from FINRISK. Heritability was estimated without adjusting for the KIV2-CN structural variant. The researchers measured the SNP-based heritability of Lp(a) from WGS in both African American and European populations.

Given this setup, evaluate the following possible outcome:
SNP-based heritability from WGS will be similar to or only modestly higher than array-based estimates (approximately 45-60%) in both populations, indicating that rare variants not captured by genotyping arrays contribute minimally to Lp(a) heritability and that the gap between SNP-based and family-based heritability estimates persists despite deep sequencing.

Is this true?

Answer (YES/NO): NO